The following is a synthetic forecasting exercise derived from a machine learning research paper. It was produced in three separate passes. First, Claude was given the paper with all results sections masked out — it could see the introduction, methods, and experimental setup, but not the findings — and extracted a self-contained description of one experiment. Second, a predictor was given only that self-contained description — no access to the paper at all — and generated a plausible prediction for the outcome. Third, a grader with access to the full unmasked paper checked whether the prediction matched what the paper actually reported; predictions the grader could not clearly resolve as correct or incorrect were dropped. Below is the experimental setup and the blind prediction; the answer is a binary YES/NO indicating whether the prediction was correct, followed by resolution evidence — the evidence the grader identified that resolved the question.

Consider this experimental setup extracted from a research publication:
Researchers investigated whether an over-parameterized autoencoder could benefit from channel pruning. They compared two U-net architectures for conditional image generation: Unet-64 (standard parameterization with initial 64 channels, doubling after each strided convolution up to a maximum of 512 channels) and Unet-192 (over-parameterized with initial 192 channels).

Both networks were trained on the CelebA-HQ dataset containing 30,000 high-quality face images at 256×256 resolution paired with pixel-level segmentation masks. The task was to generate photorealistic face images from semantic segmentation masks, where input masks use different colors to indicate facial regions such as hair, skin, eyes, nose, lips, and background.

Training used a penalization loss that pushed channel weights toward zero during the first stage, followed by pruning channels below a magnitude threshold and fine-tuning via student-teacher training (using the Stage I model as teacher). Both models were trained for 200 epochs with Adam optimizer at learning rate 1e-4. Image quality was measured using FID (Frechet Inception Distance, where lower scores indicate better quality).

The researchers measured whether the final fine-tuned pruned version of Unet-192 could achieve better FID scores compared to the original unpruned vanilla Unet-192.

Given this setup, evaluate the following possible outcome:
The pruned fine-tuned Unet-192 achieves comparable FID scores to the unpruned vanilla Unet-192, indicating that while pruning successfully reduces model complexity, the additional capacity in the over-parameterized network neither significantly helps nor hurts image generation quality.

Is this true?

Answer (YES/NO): NO